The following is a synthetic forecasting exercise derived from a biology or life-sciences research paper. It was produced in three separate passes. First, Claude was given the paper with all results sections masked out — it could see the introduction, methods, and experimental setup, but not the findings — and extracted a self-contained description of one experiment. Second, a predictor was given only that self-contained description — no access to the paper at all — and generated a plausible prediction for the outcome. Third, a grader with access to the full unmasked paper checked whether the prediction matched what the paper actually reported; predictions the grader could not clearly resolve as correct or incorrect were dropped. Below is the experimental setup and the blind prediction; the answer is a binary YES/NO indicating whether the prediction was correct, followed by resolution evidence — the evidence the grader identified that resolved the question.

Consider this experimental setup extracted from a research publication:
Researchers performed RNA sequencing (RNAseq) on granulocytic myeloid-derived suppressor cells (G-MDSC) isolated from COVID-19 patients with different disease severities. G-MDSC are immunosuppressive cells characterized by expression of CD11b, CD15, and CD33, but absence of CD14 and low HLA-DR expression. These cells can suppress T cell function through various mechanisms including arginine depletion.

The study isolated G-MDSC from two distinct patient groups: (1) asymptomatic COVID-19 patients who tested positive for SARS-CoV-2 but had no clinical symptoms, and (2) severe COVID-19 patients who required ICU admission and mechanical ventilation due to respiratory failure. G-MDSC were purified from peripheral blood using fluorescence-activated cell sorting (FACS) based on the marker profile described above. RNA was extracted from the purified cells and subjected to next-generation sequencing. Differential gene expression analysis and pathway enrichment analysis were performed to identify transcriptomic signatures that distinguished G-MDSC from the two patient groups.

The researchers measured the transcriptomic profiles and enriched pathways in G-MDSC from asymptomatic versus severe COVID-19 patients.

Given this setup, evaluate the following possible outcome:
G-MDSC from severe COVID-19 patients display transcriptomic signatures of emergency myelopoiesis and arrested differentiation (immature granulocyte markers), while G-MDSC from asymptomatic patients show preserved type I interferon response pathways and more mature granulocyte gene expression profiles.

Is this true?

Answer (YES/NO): NO